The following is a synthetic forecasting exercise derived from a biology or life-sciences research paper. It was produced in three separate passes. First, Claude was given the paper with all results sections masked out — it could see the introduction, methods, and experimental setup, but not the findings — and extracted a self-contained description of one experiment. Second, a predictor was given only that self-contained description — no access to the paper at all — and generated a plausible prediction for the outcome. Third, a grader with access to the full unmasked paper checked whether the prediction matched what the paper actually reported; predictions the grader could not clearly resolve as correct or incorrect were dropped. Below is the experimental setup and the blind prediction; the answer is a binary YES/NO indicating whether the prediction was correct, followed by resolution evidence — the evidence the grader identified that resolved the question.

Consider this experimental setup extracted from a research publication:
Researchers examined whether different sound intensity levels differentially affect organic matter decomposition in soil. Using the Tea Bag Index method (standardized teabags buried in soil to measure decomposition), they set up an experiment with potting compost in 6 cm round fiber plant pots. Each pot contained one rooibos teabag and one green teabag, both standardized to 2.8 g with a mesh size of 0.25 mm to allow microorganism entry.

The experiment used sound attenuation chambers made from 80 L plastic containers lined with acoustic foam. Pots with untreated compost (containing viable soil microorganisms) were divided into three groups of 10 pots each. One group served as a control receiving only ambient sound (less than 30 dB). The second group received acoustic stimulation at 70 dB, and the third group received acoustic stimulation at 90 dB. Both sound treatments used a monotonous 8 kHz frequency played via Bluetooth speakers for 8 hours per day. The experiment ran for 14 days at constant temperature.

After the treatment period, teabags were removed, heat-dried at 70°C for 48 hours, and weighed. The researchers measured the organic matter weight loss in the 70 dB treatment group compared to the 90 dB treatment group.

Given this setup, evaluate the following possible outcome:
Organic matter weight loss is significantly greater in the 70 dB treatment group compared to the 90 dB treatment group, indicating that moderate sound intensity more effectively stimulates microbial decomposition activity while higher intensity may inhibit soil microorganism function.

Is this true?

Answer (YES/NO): NO